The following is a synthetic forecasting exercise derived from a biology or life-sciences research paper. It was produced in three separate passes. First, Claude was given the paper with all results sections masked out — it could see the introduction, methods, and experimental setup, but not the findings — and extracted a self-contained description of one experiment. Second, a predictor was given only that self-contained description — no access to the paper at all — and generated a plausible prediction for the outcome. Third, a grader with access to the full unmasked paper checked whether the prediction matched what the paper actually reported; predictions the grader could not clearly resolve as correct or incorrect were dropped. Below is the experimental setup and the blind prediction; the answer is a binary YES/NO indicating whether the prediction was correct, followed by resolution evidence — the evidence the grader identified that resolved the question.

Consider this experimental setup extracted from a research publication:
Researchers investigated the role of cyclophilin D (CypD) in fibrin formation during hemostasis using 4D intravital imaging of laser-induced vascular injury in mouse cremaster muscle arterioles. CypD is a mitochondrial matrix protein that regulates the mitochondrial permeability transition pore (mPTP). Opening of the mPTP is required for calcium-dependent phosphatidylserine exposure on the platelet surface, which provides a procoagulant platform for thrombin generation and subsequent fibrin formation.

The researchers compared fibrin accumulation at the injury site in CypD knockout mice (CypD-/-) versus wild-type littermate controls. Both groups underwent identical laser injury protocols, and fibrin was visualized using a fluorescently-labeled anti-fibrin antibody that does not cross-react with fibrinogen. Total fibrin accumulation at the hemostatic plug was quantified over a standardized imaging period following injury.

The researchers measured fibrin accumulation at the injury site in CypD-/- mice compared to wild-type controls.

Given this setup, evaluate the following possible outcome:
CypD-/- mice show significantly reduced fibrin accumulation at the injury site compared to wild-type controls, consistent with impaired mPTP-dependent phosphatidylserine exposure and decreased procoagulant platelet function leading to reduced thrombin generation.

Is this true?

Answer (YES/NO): YES